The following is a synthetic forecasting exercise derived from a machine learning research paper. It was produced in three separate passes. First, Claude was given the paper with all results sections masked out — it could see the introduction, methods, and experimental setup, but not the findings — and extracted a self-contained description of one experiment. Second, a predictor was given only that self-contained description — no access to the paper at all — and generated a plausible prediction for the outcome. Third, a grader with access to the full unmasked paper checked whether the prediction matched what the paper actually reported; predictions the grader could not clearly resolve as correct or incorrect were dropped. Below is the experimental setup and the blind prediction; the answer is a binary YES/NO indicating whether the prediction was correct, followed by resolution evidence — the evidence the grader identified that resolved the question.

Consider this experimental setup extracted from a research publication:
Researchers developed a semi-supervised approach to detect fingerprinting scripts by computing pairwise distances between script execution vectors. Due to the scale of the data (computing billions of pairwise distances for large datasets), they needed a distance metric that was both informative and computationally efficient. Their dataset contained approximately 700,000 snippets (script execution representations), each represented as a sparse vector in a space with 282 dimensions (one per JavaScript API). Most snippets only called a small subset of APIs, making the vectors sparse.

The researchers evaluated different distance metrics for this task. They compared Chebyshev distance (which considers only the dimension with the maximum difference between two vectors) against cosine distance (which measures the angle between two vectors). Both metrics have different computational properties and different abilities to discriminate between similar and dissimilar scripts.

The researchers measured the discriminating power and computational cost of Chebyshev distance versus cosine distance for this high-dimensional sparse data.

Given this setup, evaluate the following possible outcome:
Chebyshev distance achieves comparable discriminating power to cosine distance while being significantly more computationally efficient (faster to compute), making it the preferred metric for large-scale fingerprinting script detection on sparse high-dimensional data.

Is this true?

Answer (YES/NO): NO